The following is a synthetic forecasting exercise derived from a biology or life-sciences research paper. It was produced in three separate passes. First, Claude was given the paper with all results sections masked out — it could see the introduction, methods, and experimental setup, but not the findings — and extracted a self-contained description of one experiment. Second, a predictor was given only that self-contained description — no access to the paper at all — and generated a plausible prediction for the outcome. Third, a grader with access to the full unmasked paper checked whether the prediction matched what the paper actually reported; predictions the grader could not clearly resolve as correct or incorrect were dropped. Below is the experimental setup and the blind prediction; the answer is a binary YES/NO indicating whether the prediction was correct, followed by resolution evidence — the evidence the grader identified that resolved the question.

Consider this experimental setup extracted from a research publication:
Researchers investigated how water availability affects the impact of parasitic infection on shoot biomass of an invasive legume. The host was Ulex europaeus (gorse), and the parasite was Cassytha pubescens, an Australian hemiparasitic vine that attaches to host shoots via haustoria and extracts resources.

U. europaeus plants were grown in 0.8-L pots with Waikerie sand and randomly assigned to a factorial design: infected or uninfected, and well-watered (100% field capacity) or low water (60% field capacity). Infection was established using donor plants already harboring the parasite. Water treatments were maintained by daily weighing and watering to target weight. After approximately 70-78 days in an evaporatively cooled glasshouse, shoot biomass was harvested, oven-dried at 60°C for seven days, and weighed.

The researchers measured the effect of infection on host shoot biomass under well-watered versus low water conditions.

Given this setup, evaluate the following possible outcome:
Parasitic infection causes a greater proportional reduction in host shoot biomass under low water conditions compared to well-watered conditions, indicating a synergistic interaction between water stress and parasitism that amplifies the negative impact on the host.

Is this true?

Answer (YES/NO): NO